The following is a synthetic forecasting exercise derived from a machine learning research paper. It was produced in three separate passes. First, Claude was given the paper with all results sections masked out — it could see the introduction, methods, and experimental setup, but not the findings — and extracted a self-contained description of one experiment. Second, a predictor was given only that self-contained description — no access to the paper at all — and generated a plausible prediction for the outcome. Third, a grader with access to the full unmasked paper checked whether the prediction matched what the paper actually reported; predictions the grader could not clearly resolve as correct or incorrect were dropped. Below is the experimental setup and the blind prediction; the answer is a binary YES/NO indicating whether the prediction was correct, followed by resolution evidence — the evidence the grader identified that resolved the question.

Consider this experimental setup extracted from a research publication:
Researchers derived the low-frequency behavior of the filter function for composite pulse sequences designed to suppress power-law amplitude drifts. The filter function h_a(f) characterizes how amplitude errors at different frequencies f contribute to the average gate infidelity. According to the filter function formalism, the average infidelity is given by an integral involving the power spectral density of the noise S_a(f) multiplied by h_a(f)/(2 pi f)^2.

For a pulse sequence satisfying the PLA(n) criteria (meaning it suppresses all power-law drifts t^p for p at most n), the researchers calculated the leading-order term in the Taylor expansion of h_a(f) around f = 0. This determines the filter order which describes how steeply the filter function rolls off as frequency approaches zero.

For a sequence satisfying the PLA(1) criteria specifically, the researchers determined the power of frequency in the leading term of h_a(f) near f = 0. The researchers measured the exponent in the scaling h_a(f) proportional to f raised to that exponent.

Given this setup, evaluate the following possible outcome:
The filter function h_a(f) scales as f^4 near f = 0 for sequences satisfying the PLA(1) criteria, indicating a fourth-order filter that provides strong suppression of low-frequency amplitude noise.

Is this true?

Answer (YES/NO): NO